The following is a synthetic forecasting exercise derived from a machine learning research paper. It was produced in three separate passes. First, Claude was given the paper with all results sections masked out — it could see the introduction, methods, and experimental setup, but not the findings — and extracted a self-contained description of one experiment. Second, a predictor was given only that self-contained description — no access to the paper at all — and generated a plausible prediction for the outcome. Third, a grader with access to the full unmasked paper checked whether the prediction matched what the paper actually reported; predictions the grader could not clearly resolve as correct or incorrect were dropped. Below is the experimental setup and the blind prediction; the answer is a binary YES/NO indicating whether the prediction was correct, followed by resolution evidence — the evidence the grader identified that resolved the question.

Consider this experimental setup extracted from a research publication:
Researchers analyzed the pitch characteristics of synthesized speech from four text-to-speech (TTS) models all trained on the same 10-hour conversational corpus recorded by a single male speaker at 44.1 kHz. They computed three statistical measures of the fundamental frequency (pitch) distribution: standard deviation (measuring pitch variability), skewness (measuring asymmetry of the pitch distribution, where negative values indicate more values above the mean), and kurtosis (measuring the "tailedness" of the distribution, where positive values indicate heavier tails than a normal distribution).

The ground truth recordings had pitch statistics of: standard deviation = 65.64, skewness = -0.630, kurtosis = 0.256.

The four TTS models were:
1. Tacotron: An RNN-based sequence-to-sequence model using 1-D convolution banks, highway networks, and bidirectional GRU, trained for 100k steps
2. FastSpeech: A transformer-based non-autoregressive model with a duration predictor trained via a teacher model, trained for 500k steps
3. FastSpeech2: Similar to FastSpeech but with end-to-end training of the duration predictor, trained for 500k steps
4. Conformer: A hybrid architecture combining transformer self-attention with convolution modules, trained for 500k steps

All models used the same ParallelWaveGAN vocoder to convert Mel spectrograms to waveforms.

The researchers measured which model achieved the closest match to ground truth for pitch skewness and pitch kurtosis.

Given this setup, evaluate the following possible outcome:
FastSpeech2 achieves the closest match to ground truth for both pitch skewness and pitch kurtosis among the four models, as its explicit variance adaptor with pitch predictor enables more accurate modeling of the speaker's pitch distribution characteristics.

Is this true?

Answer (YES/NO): NO